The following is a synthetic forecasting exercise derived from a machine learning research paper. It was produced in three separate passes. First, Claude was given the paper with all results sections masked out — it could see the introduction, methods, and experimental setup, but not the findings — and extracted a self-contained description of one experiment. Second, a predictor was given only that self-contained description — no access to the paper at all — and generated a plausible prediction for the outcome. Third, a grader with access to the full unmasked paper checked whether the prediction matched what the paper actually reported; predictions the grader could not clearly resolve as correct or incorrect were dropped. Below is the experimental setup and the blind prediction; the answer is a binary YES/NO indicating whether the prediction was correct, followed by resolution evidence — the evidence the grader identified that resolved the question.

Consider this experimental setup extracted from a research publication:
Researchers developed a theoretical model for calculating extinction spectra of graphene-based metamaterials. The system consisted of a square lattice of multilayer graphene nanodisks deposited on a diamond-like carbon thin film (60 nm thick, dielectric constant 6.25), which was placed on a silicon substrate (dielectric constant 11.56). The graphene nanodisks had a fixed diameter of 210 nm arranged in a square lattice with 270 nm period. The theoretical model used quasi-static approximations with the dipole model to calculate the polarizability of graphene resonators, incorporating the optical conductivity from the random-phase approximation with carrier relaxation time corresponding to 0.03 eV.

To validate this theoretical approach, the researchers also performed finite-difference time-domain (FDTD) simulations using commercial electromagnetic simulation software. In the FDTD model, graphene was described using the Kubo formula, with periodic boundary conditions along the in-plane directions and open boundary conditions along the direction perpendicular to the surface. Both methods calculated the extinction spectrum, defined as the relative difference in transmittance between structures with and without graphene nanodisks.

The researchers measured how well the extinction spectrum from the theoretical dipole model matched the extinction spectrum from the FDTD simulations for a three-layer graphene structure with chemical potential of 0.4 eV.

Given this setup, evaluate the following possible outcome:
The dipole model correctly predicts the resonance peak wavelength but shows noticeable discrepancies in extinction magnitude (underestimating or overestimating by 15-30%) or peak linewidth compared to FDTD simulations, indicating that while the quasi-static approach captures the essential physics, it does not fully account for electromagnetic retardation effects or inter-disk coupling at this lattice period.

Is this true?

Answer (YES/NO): NO